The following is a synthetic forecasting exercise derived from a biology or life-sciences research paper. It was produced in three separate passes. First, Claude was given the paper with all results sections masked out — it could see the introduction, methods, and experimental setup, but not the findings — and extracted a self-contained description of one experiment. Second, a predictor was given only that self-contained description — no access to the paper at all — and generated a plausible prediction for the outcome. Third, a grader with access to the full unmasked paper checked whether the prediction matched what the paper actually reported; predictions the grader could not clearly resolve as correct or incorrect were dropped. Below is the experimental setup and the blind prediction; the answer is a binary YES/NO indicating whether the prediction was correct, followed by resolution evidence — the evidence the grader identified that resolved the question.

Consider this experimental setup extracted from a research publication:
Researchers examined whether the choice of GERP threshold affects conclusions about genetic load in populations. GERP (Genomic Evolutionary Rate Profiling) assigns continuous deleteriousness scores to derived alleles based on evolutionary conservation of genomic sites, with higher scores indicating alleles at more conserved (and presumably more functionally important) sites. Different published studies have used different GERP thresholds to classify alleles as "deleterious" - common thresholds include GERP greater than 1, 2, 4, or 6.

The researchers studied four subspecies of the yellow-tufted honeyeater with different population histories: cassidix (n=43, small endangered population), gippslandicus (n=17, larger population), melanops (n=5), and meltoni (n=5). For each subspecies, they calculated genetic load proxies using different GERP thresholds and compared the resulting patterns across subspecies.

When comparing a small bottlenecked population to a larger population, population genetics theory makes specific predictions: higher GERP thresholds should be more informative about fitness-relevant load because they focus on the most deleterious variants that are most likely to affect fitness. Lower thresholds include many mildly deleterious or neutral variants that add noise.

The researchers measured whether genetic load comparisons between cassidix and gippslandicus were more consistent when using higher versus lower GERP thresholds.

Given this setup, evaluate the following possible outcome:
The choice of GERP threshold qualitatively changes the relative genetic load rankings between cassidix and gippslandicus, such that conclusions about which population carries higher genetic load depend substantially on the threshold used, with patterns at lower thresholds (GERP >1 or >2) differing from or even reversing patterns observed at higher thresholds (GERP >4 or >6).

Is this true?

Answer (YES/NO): NO